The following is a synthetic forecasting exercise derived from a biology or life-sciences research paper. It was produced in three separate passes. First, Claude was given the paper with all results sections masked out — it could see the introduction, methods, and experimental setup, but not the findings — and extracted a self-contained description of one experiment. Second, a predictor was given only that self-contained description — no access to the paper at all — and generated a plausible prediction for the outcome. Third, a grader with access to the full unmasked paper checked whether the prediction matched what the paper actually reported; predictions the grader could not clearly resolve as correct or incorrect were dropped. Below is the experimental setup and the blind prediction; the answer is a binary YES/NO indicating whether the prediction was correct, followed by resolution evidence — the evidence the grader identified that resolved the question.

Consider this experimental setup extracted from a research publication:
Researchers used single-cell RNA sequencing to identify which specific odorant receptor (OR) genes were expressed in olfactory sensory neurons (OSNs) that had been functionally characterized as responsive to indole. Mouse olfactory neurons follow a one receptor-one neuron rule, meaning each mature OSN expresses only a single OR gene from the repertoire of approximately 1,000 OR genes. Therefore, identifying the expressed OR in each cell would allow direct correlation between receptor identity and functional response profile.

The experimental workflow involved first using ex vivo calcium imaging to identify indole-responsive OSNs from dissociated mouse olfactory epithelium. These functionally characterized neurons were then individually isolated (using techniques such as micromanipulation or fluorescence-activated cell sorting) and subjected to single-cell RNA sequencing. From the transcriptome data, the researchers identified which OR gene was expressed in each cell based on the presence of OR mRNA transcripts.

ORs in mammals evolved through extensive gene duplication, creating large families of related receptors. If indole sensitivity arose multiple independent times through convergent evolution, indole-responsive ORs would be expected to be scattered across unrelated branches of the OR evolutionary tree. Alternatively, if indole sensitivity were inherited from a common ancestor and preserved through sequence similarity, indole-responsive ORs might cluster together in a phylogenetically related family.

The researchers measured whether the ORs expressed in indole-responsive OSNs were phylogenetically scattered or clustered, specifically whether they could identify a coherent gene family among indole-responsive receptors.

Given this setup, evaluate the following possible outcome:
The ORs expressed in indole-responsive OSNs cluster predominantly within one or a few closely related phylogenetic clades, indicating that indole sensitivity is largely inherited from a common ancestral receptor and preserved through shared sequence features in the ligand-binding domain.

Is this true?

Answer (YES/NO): YES